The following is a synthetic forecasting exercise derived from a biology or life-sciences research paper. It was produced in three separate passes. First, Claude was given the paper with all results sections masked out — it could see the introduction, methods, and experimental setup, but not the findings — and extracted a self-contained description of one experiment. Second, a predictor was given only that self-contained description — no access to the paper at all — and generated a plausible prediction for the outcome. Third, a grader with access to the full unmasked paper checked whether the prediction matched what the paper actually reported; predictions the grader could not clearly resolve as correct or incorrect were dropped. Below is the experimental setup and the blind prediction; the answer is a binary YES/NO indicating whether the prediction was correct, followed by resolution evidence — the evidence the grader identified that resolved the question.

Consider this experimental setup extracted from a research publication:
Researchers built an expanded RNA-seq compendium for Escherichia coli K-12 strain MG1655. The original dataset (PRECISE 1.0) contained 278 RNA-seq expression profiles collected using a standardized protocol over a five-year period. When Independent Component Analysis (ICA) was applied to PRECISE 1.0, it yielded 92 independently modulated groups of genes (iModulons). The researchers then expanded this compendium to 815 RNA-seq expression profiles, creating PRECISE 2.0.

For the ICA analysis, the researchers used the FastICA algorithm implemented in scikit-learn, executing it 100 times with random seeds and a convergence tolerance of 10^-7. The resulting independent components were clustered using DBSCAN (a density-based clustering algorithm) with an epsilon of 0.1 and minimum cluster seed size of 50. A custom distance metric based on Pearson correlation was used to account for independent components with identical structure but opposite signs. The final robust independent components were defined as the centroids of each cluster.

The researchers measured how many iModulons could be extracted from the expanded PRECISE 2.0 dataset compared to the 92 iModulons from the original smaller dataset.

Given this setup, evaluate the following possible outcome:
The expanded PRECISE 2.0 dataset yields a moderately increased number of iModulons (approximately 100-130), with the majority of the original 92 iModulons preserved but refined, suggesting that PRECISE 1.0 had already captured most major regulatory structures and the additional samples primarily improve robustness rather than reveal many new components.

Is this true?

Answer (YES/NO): NO